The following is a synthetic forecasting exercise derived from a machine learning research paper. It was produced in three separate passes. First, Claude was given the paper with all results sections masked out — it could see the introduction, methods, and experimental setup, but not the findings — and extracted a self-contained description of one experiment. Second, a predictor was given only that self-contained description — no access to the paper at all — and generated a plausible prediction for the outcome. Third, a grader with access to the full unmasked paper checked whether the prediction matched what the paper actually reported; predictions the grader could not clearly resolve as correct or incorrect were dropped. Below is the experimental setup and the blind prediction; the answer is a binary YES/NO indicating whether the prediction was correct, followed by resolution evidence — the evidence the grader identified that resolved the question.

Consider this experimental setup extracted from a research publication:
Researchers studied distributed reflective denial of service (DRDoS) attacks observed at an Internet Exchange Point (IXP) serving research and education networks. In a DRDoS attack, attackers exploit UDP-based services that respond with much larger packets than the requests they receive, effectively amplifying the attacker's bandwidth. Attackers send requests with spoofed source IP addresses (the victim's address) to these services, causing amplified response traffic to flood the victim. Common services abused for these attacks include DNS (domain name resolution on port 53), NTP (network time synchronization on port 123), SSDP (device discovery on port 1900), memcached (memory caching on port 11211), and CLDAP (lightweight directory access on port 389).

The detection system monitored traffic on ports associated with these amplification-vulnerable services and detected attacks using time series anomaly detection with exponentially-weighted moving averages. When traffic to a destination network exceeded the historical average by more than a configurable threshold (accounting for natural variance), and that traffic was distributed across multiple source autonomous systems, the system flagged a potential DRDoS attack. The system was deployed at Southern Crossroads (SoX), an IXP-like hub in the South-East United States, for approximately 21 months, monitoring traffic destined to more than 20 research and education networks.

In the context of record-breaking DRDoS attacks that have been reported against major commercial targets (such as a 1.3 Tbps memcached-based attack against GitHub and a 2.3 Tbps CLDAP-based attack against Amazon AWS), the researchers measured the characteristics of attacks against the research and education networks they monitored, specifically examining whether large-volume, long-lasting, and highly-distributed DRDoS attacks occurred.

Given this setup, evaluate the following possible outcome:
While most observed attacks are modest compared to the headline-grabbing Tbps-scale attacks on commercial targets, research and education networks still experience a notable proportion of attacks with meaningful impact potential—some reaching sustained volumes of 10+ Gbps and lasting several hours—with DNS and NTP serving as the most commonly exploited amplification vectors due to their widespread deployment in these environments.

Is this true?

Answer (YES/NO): NO